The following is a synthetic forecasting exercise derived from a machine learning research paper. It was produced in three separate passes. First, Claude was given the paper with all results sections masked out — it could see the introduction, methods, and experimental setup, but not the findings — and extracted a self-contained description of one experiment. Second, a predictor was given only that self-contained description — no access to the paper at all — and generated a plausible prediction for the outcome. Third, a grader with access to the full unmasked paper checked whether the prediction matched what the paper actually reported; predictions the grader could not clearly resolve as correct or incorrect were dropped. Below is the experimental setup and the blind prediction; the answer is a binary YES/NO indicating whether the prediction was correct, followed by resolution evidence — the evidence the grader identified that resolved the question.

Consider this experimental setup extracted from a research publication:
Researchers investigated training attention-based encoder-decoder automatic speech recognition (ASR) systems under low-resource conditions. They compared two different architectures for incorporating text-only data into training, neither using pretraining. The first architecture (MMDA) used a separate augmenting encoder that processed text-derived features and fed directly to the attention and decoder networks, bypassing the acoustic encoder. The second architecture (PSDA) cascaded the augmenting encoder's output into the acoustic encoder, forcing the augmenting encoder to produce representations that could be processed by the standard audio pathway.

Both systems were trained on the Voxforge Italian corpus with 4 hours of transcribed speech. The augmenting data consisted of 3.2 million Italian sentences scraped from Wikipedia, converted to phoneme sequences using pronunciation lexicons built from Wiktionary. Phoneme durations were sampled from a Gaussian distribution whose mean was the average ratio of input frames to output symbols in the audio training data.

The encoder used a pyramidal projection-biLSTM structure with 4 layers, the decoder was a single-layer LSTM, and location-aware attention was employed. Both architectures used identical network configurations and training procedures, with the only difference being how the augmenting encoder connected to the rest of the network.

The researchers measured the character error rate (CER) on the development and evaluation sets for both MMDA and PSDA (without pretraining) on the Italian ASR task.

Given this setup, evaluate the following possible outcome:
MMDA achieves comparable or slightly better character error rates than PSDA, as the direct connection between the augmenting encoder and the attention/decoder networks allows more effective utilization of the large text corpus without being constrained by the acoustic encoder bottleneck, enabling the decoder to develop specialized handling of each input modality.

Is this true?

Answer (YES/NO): YES